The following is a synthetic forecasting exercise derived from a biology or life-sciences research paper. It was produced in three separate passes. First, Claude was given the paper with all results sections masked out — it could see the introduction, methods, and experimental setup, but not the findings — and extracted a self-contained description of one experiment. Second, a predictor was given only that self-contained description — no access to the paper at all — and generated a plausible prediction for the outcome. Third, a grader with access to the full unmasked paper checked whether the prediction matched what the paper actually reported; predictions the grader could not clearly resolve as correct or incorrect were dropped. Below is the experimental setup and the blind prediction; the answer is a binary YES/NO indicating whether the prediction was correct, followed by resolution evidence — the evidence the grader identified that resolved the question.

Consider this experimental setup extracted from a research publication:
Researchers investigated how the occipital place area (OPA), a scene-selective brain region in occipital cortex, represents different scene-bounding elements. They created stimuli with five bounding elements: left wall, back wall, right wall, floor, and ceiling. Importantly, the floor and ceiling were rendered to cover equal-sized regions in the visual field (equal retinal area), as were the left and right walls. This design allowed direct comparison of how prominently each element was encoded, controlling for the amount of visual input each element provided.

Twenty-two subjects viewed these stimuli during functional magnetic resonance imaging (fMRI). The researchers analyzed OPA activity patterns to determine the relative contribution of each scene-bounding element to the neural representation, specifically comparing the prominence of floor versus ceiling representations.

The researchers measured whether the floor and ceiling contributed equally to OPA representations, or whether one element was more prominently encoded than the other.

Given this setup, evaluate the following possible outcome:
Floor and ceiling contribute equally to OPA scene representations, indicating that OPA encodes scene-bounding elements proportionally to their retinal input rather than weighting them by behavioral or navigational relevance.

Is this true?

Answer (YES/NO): NO